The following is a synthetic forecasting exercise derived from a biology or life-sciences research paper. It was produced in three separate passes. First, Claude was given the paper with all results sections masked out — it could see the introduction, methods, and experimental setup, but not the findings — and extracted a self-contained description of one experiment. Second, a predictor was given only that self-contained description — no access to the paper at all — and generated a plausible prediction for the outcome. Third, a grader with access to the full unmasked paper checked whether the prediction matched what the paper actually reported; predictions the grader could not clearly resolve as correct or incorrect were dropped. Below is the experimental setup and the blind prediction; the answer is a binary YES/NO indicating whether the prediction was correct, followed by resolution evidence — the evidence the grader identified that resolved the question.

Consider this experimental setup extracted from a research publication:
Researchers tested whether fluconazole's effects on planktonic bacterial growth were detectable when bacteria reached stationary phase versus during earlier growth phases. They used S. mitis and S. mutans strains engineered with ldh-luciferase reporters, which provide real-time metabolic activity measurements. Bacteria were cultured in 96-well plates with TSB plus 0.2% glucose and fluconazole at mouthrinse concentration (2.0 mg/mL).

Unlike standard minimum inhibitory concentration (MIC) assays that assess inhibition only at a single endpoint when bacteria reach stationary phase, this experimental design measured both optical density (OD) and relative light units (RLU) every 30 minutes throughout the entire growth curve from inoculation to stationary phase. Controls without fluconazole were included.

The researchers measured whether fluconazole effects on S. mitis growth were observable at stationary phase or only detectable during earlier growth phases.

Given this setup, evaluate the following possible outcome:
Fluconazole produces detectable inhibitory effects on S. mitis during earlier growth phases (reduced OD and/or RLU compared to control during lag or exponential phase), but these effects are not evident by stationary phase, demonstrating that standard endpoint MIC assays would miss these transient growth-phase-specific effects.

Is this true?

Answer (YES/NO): YES